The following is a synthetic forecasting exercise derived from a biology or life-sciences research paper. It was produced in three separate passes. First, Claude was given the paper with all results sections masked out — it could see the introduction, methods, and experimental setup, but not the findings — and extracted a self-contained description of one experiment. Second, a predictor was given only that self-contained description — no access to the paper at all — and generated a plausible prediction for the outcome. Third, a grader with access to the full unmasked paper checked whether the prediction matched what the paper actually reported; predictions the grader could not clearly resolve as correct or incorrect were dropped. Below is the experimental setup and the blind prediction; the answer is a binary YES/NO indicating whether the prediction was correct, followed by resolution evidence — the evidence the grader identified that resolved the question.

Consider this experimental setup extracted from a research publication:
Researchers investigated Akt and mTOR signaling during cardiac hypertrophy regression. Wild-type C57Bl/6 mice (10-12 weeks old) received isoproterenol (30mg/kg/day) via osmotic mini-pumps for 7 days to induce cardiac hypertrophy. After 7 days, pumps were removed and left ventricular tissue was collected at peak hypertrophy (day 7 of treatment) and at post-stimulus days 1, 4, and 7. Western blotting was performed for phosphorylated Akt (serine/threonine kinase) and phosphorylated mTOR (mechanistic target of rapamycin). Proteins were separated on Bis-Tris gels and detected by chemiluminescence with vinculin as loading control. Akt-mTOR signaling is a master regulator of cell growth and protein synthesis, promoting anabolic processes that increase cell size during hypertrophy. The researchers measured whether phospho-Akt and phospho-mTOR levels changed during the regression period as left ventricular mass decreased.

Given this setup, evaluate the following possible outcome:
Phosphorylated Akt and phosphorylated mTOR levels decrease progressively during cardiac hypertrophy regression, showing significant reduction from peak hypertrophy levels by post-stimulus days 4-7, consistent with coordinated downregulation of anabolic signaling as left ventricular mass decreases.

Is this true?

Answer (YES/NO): NO